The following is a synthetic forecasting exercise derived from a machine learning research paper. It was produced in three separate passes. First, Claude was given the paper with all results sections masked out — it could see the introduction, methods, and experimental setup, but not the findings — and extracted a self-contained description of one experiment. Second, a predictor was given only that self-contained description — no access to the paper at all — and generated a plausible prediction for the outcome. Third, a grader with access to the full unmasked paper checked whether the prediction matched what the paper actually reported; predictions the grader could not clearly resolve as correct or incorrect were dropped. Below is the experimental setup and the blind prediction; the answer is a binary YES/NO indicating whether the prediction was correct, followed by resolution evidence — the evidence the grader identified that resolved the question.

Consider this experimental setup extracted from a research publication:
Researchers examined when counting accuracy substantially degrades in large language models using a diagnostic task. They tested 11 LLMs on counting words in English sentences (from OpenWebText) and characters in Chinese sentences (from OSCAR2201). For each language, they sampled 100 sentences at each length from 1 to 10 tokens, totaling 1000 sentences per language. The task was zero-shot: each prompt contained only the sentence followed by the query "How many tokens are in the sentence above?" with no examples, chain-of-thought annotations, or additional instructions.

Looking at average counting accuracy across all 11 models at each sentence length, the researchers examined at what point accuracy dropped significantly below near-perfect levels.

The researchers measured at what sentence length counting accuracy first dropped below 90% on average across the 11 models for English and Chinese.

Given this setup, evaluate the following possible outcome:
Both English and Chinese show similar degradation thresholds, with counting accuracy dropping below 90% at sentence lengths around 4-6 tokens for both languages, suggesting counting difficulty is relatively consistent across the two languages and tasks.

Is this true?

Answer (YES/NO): NO